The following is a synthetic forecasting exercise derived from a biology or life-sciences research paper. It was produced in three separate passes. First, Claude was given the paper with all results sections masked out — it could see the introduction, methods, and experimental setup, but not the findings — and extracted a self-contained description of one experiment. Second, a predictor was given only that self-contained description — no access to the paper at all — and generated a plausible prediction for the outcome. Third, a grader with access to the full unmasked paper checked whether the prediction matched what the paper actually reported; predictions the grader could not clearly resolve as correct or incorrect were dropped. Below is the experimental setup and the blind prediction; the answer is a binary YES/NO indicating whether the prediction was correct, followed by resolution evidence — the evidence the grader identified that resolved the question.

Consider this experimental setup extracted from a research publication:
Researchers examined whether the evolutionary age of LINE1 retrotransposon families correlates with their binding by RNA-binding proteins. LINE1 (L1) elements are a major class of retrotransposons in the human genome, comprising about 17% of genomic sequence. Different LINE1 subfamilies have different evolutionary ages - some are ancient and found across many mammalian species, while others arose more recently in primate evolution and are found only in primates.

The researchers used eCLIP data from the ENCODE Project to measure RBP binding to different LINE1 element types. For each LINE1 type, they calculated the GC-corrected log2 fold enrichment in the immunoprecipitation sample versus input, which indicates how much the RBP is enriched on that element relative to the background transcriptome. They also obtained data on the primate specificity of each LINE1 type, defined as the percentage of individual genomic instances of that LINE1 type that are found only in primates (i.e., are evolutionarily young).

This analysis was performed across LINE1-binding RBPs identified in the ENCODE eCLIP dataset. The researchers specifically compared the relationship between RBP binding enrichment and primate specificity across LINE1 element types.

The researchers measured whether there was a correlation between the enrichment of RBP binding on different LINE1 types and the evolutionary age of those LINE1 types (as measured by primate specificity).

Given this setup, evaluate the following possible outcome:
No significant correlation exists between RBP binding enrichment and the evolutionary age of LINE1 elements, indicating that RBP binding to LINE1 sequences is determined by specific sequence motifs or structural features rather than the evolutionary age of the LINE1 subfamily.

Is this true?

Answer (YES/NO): NO